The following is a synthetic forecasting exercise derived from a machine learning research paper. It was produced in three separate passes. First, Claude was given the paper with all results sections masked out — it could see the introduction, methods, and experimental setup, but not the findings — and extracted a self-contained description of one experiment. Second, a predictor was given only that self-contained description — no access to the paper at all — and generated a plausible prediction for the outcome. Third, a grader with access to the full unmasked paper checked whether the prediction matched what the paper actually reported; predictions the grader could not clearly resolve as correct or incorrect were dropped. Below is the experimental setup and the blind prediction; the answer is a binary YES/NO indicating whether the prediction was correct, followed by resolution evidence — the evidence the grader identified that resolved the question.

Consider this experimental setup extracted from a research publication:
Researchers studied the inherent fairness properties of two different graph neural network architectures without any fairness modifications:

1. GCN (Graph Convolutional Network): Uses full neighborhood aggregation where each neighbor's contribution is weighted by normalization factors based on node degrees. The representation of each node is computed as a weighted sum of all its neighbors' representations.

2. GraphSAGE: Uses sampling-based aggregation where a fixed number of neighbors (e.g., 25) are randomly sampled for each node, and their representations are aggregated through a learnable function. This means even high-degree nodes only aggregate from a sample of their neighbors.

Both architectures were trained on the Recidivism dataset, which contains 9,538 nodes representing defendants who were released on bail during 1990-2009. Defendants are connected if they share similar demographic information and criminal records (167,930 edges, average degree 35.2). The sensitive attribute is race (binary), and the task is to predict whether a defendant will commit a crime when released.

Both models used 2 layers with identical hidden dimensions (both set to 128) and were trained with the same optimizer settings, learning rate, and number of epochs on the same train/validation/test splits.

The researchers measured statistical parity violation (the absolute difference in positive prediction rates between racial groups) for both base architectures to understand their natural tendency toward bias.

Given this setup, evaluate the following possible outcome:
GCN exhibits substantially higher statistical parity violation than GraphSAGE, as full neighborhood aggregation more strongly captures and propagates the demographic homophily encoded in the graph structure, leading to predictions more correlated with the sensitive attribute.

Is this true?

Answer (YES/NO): NO